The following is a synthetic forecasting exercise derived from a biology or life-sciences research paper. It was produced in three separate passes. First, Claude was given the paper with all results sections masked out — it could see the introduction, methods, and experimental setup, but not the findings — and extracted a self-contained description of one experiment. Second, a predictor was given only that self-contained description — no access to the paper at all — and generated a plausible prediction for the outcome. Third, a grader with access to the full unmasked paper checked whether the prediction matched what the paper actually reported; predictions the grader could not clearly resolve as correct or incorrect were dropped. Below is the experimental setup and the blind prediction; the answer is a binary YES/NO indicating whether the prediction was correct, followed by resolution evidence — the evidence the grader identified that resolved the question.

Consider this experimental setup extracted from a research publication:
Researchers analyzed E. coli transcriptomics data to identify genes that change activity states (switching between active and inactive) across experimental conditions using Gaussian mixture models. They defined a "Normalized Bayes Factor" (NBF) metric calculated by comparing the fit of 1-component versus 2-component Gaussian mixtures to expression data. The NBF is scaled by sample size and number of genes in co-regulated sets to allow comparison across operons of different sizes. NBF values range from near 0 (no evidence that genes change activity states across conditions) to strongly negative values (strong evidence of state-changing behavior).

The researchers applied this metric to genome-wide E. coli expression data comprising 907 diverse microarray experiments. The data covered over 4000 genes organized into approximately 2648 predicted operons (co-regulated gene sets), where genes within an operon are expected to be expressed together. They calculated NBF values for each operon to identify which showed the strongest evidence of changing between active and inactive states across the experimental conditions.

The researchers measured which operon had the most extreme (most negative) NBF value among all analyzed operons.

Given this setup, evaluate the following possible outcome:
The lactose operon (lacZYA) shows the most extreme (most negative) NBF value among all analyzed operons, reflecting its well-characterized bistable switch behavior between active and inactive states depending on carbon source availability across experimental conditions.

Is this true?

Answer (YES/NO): NO